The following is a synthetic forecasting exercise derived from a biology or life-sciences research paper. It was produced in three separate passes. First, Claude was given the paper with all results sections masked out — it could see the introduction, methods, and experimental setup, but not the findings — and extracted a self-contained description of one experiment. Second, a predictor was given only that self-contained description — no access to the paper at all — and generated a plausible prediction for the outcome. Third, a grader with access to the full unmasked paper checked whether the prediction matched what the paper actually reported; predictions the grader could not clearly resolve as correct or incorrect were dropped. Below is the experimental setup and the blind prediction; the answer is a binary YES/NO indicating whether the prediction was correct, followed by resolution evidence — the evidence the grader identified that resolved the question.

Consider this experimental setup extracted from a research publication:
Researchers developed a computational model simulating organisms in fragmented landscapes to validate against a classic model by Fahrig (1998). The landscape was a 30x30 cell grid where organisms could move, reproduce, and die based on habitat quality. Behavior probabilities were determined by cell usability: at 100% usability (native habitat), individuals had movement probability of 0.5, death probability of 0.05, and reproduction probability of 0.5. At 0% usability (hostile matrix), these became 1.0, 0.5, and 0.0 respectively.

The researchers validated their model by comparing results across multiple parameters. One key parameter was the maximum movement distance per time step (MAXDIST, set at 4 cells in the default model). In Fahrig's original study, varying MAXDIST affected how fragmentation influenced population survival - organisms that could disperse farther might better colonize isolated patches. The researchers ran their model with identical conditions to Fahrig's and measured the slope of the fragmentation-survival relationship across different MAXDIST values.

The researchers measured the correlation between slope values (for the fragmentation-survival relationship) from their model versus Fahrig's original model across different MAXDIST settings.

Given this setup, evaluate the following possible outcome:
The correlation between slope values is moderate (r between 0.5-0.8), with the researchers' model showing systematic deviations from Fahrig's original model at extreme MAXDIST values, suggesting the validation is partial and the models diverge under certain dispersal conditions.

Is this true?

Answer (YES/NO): NO